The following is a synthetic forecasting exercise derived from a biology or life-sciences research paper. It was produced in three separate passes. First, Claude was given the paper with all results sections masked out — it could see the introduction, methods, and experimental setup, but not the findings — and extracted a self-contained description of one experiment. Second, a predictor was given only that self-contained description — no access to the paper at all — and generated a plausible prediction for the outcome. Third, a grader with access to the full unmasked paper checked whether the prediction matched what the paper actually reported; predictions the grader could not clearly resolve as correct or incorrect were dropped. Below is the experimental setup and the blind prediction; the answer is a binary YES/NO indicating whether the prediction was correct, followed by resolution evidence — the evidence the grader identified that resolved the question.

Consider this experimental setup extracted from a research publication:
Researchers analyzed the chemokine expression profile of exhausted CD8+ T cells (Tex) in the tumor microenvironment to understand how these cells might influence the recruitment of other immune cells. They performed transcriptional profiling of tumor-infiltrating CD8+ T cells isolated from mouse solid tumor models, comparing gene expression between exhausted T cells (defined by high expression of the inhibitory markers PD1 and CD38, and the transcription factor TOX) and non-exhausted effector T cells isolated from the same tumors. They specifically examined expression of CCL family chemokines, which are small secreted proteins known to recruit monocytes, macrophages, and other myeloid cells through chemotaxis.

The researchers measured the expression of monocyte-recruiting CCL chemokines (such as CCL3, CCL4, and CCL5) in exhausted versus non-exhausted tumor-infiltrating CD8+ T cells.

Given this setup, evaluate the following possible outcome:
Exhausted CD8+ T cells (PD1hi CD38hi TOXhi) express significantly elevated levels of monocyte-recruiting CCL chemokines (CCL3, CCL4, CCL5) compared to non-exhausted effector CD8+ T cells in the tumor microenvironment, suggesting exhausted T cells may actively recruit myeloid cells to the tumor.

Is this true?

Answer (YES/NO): YES